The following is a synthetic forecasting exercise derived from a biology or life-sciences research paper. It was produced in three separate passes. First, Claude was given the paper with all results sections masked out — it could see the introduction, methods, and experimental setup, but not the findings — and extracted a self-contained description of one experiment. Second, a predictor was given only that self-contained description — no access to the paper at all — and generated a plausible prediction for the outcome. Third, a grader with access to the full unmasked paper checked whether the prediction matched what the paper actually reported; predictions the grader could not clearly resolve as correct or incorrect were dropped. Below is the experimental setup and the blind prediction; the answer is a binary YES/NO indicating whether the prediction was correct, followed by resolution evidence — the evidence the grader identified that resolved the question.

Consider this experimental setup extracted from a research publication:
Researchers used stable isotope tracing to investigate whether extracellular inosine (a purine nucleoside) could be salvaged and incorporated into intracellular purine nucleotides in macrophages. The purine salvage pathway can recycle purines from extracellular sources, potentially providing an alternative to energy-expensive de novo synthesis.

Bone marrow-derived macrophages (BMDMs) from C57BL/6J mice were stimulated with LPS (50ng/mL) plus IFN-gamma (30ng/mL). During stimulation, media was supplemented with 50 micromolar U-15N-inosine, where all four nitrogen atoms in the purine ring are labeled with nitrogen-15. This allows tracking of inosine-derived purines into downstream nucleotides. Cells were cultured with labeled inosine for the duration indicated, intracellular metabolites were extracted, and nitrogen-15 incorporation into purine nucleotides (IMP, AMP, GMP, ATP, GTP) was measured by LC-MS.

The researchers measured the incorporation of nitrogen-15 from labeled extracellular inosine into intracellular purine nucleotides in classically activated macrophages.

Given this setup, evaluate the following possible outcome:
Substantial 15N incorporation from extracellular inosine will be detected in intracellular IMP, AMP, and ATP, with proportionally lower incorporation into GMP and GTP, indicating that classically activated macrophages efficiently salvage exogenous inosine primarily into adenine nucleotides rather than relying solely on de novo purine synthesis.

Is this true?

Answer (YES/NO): NO